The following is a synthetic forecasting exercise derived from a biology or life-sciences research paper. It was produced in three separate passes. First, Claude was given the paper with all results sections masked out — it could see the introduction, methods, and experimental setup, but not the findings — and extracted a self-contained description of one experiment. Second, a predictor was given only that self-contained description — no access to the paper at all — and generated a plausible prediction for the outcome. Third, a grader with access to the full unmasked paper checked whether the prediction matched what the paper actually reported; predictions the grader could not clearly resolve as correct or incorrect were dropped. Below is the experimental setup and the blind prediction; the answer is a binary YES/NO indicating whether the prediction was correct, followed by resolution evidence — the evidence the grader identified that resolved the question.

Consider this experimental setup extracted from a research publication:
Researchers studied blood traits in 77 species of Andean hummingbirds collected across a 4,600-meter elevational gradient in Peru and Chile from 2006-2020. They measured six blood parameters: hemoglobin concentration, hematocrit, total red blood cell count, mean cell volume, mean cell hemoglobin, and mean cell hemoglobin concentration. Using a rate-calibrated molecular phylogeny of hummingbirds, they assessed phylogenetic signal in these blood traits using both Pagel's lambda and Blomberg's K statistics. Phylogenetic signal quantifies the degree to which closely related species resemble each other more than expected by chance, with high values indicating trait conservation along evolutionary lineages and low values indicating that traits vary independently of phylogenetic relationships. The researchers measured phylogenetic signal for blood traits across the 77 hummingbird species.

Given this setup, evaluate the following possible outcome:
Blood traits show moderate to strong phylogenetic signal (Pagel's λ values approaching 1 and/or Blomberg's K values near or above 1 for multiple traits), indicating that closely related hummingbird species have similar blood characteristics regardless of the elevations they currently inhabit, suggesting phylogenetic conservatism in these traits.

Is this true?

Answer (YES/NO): NO